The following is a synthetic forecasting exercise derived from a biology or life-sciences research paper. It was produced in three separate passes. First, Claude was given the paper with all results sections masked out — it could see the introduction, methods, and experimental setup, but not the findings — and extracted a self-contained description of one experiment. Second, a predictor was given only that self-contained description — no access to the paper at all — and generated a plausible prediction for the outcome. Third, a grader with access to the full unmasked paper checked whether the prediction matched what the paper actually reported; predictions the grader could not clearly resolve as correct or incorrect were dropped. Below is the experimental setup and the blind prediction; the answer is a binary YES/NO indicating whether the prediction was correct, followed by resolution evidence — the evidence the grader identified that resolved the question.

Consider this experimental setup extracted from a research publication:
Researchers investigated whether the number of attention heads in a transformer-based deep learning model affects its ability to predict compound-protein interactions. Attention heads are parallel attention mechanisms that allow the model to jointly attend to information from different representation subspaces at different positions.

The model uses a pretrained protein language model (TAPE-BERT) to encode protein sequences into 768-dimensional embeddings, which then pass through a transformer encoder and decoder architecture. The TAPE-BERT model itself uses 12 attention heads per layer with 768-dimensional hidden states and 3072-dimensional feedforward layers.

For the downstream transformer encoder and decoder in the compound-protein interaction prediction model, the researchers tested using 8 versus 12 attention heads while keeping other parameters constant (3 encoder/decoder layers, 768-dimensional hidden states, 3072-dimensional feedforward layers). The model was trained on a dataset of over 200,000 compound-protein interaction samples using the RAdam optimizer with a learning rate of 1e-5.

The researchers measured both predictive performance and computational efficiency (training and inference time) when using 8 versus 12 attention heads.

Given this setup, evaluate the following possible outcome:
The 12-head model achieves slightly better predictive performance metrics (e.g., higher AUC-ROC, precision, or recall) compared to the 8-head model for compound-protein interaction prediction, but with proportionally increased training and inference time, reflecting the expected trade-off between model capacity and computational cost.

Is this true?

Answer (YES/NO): NO